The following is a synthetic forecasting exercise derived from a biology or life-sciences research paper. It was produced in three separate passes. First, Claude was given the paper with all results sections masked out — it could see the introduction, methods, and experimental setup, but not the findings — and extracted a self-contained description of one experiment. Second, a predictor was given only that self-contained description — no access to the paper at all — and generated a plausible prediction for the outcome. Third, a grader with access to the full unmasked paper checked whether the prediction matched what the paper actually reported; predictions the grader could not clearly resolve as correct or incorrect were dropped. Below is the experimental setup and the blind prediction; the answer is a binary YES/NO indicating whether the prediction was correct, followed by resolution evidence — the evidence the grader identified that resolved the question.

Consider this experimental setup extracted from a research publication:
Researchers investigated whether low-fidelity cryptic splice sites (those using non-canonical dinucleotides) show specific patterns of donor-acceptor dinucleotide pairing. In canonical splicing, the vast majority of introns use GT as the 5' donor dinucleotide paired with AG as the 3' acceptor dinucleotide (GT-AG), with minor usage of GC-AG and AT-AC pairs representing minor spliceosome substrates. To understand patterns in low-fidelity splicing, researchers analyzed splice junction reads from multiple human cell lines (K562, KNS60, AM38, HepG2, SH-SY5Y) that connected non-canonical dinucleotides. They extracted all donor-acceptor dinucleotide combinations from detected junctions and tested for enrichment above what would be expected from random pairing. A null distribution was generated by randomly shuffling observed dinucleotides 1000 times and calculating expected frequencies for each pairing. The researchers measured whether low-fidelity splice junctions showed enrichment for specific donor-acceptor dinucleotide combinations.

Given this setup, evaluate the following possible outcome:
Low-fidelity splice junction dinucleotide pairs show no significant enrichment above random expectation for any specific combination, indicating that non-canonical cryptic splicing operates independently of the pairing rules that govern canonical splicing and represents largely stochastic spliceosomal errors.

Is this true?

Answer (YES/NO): NO